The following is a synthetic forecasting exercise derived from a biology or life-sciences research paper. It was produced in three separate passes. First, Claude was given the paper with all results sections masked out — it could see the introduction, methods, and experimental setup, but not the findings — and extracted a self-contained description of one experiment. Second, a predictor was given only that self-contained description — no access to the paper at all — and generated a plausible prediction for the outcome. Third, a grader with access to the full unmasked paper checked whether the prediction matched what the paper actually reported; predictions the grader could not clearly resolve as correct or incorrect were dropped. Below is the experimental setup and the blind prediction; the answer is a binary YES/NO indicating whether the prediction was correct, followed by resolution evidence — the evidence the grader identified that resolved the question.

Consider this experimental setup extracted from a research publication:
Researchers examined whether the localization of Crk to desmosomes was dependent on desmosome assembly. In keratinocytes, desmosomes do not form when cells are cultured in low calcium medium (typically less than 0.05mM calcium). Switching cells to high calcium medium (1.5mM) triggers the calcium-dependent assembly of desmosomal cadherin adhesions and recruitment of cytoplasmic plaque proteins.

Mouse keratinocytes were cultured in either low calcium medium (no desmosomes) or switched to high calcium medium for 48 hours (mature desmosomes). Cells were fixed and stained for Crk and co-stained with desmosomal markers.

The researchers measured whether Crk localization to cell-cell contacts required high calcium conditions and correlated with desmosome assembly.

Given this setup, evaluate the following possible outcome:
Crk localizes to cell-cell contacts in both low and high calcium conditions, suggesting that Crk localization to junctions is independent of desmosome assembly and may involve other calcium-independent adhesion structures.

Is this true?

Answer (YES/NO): NO